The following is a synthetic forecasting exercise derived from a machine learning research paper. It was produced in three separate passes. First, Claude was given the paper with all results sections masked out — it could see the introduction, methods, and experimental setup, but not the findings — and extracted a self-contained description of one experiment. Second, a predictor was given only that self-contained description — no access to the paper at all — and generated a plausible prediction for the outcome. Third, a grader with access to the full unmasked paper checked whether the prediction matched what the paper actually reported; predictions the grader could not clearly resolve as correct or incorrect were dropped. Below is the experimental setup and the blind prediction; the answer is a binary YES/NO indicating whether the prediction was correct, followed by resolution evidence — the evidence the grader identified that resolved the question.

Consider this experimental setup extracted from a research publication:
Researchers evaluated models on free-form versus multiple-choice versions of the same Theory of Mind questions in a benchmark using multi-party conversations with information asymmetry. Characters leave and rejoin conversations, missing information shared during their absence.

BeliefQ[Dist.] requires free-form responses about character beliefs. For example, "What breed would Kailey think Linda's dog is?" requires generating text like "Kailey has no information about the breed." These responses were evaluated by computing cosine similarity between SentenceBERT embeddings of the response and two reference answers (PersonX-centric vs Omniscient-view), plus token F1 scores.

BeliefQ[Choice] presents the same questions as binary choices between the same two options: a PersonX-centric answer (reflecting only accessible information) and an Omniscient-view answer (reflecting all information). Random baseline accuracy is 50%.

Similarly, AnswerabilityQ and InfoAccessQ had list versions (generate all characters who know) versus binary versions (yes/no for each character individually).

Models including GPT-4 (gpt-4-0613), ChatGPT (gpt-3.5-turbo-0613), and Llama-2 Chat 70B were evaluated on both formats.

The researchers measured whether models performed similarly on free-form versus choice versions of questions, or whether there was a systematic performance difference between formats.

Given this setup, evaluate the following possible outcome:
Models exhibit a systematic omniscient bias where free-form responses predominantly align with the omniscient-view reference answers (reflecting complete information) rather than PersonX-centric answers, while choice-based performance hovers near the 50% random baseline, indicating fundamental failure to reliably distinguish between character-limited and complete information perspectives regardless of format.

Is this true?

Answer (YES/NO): NO